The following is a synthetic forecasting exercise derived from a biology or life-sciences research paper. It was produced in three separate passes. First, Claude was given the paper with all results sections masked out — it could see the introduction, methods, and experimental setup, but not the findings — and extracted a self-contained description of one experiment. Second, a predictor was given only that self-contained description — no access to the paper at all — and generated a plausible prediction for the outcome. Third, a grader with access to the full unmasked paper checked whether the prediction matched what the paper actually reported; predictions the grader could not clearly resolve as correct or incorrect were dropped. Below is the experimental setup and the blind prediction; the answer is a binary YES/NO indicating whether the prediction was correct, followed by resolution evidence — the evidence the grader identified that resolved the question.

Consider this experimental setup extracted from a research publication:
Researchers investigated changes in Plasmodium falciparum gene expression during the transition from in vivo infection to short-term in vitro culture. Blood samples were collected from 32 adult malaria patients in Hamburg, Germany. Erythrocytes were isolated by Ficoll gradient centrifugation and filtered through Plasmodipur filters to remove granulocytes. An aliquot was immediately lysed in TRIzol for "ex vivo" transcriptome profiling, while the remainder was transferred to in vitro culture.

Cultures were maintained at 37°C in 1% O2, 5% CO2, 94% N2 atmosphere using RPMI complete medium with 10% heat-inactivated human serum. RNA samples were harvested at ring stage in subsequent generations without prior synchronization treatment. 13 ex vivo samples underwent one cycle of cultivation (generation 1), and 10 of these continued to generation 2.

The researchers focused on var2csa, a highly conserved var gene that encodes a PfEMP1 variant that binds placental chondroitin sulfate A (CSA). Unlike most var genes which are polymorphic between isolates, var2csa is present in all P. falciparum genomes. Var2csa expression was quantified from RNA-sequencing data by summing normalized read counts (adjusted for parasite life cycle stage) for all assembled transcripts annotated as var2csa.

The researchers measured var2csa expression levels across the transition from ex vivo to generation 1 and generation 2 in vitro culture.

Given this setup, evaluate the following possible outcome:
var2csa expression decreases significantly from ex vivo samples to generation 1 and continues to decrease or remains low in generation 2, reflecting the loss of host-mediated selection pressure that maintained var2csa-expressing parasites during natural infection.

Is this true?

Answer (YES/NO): NO